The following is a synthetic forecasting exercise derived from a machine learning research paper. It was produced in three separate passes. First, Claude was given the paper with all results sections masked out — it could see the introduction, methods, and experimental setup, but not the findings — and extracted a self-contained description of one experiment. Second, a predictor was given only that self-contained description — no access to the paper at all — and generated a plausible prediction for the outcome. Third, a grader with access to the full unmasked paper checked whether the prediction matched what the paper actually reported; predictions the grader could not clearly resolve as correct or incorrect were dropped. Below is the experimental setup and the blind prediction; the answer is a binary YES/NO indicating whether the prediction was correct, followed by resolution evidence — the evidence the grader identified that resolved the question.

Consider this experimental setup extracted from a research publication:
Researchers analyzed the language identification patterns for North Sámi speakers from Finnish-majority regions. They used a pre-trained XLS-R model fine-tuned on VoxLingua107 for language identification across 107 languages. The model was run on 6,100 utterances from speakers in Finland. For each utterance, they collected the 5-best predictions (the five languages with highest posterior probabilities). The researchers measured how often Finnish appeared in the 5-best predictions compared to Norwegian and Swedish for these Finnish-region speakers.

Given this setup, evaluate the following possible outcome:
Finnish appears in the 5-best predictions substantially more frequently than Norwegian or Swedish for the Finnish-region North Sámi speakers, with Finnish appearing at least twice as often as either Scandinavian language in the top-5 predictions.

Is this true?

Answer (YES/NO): NO